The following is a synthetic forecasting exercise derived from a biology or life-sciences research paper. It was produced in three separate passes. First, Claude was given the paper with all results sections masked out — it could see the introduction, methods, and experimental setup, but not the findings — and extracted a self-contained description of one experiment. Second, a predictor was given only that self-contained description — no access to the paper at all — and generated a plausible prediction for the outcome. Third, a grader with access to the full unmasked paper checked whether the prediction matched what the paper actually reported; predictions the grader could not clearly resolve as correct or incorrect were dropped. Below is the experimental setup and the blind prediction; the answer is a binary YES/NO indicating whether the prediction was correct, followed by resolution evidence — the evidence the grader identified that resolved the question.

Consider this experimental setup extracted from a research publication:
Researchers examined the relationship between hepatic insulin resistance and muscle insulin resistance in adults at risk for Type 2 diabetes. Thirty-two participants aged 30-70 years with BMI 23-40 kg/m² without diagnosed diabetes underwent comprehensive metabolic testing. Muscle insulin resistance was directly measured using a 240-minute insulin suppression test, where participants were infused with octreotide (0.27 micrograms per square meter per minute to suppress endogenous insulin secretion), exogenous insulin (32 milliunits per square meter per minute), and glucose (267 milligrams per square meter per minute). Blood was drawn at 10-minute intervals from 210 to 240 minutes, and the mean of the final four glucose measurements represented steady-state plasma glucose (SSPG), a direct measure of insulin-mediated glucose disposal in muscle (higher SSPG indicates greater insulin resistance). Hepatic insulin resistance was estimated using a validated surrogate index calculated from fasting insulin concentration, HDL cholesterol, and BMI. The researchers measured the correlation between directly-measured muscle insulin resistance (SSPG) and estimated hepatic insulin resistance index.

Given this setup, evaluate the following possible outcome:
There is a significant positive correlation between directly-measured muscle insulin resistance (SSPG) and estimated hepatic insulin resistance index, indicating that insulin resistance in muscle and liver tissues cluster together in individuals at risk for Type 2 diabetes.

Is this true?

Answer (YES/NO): YES